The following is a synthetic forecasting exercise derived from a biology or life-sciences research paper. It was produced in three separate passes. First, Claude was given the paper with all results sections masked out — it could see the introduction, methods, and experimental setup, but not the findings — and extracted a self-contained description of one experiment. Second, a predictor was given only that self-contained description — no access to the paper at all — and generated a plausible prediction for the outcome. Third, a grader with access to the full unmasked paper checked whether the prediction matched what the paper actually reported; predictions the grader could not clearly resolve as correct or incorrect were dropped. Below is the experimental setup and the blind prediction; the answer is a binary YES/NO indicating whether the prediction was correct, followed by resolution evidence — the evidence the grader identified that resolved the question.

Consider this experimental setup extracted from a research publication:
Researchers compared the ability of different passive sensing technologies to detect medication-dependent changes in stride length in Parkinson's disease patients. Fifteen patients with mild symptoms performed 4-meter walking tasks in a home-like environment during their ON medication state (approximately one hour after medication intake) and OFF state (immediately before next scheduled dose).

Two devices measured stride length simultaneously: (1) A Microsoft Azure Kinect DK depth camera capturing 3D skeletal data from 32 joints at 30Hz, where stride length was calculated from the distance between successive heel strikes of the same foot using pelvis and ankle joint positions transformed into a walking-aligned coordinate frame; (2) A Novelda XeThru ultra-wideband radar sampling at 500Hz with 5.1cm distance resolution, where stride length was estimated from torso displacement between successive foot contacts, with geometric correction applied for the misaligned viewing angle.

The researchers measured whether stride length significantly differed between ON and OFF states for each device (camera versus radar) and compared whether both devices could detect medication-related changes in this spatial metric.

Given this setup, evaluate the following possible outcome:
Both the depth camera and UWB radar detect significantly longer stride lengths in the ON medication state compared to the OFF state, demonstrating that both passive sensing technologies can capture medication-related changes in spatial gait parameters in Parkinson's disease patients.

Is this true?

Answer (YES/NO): NO